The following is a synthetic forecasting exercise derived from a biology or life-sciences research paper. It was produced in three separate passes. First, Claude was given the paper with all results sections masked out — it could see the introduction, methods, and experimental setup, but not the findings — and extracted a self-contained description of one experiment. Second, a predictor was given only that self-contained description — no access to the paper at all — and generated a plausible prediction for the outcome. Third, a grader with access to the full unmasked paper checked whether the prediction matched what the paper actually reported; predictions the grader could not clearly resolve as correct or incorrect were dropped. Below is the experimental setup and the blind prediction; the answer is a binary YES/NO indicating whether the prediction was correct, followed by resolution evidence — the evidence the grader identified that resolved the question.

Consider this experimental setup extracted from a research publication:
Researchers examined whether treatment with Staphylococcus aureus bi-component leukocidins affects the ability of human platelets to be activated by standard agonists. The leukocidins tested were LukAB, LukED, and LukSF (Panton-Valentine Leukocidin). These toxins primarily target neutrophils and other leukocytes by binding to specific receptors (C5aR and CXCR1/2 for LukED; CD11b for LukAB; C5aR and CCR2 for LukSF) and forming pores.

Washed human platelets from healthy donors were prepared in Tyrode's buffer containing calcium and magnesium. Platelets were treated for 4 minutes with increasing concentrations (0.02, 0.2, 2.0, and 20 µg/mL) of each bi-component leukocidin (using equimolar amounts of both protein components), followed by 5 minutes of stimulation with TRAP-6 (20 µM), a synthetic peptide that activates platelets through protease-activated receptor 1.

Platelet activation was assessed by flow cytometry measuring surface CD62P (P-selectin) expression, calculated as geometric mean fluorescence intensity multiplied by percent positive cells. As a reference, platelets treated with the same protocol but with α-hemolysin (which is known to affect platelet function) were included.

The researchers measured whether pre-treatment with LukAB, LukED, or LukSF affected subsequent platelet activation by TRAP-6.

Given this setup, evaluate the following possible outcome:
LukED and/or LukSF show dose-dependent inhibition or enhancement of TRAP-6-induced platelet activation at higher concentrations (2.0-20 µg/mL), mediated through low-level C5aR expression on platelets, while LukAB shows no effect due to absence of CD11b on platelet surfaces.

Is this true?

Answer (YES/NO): NO